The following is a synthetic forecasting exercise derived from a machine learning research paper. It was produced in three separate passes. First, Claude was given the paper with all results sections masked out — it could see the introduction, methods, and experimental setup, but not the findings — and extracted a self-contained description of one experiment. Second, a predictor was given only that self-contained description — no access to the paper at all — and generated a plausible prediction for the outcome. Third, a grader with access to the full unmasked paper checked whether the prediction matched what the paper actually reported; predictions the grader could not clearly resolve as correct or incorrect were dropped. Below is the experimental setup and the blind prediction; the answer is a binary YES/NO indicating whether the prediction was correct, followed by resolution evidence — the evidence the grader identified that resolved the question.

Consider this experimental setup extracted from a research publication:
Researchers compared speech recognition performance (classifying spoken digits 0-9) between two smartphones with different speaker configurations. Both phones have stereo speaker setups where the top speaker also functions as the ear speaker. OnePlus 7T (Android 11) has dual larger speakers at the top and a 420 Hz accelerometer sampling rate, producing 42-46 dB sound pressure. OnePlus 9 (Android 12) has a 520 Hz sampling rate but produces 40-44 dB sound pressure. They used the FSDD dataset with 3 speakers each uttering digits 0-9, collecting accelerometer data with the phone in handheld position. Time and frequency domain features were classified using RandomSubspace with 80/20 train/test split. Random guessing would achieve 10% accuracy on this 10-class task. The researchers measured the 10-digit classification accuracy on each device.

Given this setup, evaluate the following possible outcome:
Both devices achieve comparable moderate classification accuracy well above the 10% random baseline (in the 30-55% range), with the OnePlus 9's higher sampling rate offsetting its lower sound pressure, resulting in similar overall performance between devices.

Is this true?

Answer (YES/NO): NO